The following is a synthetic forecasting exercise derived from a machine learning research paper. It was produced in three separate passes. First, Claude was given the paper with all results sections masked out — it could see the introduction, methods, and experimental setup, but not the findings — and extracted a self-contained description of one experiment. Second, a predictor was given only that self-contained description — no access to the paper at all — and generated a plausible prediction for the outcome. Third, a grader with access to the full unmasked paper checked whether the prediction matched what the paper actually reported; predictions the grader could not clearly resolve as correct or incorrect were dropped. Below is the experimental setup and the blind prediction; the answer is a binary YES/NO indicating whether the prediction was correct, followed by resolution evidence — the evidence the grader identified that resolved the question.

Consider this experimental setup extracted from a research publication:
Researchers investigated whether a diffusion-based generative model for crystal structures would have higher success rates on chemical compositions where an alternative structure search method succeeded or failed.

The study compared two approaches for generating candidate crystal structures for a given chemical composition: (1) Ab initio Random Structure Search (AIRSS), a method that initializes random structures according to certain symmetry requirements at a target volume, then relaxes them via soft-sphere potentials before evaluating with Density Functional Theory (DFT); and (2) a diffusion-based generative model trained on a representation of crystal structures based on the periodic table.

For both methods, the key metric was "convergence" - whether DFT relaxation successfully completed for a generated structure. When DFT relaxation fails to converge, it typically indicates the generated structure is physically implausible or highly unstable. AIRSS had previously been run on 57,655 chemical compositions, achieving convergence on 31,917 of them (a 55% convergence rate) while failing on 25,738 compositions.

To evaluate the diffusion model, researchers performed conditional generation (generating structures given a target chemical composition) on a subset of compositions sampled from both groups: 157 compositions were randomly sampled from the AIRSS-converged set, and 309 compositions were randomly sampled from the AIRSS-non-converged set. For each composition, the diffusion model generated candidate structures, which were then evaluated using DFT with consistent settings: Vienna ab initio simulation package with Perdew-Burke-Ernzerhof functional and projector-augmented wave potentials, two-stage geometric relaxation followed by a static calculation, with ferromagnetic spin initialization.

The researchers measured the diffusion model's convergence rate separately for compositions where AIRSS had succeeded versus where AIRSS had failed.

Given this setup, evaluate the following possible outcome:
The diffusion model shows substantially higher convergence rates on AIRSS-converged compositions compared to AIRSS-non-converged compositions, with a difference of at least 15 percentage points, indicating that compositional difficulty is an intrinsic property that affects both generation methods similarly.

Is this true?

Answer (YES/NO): NO